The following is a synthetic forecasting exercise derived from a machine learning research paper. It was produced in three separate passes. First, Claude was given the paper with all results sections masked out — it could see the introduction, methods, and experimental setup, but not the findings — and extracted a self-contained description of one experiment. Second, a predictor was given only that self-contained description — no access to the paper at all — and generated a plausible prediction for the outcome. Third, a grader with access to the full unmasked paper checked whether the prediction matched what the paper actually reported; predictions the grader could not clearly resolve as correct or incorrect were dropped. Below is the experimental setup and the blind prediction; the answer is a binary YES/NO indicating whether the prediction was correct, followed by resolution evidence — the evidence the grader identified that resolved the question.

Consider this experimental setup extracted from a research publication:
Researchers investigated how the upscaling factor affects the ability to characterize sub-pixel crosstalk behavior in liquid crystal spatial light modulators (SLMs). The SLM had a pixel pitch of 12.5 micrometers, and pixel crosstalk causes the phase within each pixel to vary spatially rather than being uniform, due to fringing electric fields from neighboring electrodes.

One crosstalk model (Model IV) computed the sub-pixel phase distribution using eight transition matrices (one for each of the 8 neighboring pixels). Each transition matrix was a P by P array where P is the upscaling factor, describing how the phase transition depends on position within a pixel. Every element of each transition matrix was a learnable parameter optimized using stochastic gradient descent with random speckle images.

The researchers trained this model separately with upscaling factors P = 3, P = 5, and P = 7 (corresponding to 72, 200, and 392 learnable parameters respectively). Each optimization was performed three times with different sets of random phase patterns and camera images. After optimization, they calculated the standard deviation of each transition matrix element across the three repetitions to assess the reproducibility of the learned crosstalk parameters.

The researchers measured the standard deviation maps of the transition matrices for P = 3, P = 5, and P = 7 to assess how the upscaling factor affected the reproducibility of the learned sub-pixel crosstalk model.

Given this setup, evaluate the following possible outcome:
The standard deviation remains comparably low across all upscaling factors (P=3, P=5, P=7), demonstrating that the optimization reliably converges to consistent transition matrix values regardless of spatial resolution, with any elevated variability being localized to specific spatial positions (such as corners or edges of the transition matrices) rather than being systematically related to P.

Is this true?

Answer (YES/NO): NO